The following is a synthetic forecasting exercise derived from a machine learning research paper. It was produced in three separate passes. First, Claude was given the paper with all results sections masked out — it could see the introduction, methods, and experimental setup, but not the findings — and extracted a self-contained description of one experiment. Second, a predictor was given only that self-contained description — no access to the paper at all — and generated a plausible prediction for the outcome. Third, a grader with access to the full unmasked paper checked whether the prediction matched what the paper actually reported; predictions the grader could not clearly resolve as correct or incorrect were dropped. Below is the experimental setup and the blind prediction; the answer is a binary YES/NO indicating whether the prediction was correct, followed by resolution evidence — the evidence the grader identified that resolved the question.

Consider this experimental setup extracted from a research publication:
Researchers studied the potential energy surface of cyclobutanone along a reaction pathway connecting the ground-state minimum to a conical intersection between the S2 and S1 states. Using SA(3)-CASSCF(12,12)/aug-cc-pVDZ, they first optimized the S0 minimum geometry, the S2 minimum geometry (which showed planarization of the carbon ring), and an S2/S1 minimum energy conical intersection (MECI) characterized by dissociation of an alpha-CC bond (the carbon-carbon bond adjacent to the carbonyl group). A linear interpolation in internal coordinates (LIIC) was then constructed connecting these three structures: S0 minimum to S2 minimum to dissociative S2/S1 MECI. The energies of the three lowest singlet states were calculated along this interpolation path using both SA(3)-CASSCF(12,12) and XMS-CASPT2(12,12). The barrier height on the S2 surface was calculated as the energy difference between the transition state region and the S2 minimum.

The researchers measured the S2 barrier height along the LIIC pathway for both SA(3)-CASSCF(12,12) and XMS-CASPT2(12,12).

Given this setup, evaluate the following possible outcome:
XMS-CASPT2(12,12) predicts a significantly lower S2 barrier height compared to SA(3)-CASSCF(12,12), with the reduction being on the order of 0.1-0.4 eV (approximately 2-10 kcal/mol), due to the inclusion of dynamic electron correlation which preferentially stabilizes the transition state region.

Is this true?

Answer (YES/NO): NO